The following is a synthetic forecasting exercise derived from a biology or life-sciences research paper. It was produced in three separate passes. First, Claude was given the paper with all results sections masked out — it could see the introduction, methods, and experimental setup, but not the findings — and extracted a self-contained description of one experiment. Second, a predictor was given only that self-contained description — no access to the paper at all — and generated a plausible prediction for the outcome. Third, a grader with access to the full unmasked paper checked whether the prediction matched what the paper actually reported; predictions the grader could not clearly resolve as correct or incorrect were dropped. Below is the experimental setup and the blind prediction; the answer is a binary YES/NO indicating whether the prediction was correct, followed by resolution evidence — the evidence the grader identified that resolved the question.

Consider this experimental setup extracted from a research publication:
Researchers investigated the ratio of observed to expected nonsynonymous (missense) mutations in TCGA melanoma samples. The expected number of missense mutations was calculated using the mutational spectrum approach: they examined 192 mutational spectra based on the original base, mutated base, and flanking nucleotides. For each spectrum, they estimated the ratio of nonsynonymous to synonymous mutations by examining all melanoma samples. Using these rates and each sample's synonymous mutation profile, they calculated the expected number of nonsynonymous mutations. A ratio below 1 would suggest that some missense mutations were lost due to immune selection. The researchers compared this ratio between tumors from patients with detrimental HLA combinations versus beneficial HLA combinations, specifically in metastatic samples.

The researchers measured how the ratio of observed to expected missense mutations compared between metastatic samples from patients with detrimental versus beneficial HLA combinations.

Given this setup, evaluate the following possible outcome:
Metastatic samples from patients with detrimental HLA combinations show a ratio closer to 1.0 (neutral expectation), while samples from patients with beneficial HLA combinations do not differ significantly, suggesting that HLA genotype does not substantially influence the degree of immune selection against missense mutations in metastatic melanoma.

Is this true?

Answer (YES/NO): NO